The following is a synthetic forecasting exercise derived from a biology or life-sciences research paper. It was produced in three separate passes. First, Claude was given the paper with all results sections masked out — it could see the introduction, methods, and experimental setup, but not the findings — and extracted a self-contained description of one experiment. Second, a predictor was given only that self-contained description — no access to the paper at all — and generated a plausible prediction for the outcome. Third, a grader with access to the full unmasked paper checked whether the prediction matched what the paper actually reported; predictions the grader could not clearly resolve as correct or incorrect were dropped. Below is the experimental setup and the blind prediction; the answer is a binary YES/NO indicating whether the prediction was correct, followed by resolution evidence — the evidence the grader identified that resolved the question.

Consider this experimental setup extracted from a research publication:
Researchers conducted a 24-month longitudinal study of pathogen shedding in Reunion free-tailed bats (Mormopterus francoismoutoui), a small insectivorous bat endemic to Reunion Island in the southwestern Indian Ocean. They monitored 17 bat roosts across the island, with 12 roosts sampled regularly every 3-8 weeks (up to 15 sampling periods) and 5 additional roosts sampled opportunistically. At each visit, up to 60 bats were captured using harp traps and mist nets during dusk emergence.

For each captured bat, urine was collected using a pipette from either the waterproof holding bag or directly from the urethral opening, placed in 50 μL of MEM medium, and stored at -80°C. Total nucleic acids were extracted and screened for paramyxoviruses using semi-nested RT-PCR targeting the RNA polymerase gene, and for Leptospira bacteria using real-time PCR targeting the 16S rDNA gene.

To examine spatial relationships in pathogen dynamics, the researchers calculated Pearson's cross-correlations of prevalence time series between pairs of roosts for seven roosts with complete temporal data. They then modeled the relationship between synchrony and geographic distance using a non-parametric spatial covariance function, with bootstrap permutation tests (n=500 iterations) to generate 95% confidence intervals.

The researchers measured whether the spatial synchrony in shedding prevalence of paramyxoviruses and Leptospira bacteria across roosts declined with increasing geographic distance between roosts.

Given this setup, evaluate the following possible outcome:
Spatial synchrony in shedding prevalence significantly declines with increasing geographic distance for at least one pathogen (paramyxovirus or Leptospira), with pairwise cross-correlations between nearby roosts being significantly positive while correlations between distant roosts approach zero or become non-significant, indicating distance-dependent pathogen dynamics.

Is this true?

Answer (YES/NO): NO